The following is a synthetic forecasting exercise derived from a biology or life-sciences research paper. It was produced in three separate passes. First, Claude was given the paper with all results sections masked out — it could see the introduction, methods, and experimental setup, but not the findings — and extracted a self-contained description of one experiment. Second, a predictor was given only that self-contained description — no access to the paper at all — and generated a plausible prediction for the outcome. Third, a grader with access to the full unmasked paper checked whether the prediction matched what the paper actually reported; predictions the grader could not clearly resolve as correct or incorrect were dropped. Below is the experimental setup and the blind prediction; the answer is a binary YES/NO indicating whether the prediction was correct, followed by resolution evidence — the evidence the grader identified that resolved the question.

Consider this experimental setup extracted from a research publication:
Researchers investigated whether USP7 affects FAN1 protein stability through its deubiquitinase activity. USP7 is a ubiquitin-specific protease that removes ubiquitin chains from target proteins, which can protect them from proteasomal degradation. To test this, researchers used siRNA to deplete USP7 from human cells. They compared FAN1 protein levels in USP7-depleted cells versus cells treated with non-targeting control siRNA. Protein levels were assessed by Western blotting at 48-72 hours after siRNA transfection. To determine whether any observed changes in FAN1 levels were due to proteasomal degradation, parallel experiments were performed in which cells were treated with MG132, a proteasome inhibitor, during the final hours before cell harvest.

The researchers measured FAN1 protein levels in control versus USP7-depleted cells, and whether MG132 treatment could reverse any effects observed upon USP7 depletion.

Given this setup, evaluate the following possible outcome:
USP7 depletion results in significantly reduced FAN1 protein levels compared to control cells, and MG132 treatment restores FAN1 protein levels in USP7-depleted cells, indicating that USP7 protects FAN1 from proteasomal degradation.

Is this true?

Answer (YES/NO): YES